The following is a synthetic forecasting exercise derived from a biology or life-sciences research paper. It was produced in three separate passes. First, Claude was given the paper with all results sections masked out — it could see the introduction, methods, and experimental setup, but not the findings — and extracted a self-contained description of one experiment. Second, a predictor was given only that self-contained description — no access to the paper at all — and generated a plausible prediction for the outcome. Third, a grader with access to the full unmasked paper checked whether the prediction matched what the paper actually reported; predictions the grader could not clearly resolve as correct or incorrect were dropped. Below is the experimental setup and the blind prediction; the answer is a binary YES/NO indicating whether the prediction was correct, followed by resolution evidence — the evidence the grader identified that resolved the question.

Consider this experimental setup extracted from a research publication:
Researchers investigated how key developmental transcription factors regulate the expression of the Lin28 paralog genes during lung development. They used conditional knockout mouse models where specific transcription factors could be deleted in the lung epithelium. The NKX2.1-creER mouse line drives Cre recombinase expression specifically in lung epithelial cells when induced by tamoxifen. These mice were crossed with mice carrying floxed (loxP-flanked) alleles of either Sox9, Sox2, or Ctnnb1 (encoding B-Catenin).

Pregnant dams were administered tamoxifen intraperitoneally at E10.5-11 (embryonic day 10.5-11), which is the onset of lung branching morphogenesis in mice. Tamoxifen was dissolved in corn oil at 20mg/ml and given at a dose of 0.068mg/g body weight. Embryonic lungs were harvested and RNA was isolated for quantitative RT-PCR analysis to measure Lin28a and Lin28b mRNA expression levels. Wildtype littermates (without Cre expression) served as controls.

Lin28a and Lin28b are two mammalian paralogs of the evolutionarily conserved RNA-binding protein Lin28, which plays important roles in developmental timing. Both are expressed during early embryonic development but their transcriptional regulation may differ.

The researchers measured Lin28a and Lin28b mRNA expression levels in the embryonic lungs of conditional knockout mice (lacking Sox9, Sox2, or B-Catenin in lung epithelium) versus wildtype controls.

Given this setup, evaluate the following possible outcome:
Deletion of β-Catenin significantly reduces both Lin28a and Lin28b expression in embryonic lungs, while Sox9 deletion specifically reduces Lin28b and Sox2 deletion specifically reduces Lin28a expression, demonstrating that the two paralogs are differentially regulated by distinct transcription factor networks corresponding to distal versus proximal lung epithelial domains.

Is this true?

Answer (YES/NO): NO